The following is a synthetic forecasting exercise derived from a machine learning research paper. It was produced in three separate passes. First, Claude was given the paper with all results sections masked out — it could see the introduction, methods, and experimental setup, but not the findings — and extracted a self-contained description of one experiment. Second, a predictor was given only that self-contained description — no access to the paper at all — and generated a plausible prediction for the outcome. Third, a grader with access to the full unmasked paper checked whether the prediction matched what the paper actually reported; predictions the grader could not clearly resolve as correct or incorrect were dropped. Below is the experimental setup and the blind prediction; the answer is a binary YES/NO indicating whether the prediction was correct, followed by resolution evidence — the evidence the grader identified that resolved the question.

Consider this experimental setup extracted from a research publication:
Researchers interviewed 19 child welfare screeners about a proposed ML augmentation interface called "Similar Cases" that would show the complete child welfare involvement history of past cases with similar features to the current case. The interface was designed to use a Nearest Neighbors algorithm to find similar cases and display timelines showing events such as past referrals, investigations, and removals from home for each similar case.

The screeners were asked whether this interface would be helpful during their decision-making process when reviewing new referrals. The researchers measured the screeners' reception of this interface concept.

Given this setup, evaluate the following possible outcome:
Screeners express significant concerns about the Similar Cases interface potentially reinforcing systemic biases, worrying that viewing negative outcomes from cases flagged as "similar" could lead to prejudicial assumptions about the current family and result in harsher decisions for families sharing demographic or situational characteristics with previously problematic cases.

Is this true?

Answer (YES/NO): NO